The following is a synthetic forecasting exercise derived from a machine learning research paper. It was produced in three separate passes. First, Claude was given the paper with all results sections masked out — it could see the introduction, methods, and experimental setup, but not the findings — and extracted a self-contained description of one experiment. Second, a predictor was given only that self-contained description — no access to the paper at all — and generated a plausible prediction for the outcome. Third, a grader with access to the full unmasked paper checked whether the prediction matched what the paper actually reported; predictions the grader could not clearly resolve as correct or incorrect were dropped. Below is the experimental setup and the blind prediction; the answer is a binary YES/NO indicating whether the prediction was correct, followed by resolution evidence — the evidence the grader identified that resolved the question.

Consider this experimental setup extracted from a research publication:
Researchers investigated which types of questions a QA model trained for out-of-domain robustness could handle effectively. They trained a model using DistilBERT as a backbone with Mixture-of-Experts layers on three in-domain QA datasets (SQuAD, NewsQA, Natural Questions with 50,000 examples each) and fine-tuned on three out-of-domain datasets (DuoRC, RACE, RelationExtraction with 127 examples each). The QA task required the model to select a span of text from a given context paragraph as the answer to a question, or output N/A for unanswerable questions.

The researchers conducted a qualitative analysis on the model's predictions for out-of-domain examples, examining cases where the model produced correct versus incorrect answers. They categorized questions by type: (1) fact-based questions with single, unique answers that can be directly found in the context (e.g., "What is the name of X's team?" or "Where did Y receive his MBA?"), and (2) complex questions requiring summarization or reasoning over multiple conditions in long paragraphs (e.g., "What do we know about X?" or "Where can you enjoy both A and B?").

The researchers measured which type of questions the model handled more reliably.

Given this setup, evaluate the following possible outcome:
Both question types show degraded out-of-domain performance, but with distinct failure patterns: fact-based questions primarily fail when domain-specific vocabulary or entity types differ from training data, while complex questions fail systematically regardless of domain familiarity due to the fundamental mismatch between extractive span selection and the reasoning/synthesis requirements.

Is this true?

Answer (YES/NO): NO